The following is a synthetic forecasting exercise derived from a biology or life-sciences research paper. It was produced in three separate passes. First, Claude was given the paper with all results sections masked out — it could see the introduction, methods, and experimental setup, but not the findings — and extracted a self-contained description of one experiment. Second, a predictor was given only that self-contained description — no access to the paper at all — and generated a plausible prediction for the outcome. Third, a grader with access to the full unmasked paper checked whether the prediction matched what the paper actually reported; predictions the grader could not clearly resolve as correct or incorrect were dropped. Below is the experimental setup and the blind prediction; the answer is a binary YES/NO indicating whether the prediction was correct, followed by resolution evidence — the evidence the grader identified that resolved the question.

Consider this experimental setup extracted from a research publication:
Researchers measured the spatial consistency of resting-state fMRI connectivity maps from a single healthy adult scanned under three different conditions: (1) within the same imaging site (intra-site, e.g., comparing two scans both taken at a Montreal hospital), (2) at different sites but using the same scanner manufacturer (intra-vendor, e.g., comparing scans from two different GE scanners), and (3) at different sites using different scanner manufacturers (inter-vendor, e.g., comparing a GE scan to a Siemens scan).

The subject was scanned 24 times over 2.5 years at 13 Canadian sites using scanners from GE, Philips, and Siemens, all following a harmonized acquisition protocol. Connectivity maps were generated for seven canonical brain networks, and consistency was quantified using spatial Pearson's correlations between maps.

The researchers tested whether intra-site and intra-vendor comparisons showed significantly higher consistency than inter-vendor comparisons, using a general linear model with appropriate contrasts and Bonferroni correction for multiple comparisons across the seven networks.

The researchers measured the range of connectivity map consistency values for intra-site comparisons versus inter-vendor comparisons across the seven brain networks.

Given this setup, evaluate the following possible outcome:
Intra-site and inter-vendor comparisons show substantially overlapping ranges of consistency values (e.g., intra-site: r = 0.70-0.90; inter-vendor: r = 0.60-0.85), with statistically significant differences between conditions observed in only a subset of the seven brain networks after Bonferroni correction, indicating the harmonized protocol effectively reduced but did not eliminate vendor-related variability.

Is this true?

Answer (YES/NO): NO